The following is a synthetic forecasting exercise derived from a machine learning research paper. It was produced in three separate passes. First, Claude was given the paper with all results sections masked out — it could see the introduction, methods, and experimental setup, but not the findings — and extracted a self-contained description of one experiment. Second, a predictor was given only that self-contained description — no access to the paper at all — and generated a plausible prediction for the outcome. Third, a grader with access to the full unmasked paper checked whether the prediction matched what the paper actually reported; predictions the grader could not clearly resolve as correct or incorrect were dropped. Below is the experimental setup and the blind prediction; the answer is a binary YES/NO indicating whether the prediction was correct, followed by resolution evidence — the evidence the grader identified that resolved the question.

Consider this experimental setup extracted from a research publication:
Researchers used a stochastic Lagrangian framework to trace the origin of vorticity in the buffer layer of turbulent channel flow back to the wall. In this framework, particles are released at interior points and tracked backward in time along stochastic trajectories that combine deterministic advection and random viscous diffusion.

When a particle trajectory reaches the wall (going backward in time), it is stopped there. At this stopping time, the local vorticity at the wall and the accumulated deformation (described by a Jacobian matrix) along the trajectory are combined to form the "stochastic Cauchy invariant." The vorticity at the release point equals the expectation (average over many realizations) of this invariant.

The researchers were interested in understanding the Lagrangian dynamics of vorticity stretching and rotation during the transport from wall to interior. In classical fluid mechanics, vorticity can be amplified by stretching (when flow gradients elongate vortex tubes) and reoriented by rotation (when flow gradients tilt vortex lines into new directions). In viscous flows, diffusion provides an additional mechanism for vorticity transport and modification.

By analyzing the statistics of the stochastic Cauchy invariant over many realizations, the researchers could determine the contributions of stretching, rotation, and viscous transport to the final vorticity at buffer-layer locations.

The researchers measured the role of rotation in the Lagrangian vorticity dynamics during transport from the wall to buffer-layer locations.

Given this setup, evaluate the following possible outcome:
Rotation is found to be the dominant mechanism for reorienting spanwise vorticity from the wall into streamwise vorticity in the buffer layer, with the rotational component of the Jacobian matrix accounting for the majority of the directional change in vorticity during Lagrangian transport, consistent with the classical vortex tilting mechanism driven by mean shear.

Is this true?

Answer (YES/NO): NO